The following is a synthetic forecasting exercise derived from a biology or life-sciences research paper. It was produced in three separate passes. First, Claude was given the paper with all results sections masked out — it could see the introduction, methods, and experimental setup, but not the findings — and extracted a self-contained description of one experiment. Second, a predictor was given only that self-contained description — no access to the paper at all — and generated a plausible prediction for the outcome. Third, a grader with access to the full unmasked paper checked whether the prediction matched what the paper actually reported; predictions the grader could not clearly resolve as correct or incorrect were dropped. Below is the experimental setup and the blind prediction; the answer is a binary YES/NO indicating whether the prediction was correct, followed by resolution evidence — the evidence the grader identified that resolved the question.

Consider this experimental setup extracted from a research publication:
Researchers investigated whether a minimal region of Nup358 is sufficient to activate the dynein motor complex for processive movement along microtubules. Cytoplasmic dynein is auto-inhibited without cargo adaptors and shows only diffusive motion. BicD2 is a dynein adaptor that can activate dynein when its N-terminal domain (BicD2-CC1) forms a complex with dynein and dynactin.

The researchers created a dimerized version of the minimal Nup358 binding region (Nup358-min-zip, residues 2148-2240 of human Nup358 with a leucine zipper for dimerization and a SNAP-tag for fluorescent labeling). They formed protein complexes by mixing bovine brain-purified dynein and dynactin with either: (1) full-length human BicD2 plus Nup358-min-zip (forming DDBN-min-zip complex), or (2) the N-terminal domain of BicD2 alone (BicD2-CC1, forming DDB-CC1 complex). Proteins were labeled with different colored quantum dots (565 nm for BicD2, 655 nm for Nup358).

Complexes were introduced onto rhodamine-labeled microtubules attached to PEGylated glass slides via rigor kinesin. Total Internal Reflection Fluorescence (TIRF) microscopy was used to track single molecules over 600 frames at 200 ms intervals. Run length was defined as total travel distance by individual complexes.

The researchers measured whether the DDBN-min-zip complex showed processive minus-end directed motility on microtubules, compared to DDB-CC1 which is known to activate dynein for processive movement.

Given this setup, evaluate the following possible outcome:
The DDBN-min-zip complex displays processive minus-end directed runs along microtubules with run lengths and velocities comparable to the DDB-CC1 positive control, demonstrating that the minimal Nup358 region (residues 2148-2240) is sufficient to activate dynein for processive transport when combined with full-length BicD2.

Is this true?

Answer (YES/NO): NO